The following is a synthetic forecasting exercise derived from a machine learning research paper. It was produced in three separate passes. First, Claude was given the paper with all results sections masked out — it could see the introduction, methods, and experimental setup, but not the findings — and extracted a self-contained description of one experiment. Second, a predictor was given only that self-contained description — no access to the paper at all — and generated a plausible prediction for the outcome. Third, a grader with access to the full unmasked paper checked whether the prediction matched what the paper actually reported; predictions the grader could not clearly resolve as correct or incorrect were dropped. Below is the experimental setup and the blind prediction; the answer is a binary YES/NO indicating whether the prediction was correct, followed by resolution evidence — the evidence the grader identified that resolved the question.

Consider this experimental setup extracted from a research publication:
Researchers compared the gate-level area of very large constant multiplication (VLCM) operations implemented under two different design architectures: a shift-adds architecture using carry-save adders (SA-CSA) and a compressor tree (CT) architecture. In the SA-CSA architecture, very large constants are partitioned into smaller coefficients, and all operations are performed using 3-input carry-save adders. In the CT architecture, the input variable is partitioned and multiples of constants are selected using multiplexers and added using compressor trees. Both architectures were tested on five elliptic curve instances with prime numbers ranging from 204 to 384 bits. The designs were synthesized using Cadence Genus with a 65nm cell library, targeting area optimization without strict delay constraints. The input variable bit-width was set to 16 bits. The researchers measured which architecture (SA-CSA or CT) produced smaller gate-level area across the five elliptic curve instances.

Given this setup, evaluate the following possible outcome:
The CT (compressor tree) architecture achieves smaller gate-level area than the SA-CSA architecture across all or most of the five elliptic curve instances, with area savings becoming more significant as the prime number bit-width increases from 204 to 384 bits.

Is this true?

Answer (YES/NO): NO